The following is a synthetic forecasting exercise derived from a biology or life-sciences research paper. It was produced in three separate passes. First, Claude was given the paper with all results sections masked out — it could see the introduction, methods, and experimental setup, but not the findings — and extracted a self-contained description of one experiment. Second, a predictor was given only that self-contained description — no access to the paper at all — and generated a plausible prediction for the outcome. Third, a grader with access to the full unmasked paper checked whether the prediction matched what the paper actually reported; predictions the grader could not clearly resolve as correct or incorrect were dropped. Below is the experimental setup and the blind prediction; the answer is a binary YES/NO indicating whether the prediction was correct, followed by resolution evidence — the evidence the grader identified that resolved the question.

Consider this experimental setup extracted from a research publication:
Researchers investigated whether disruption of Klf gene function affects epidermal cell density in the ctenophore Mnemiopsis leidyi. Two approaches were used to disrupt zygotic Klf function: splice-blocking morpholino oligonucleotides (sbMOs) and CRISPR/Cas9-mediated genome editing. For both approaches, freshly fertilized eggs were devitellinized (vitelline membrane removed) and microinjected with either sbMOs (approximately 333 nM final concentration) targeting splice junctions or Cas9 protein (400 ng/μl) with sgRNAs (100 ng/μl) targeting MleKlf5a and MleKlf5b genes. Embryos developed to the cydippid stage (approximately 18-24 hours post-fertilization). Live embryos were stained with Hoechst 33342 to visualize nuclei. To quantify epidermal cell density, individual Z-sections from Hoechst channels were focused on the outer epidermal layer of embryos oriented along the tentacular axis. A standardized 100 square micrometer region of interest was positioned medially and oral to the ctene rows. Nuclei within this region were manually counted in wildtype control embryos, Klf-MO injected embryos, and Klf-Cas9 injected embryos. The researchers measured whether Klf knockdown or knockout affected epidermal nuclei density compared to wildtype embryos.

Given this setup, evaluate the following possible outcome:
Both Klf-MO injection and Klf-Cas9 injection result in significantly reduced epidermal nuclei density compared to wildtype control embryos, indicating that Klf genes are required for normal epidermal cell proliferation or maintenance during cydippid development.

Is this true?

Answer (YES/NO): NO